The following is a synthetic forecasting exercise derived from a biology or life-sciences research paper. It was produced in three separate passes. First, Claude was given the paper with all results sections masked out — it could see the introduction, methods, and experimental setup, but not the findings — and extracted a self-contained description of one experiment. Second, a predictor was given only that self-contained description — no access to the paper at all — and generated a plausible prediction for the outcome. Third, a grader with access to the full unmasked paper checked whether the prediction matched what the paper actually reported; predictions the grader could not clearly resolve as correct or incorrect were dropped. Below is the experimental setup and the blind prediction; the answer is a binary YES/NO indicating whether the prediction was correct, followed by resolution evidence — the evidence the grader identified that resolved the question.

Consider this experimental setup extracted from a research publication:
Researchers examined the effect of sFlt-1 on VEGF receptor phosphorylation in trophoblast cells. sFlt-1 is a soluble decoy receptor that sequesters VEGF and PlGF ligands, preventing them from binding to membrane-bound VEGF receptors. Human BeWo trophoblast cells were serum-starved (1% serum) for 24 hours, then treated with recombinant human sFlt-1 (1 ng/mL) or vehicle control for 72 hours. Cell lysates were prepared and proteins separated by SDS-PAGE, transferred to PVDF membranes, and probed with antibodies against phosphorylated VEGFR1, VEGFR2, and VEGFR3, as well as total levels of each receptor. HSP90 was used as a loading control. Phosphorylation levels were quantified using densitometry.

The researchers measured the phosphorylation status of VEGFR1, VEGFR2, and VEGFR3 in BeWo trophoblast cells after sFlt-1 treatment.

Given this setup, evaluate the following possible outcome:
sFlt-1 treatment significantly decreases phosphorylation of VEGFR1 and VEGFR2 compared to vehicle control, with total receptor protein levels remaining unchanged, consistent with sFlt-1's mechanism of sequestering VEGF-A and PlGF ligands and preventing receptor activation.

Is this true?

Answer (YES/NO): NO